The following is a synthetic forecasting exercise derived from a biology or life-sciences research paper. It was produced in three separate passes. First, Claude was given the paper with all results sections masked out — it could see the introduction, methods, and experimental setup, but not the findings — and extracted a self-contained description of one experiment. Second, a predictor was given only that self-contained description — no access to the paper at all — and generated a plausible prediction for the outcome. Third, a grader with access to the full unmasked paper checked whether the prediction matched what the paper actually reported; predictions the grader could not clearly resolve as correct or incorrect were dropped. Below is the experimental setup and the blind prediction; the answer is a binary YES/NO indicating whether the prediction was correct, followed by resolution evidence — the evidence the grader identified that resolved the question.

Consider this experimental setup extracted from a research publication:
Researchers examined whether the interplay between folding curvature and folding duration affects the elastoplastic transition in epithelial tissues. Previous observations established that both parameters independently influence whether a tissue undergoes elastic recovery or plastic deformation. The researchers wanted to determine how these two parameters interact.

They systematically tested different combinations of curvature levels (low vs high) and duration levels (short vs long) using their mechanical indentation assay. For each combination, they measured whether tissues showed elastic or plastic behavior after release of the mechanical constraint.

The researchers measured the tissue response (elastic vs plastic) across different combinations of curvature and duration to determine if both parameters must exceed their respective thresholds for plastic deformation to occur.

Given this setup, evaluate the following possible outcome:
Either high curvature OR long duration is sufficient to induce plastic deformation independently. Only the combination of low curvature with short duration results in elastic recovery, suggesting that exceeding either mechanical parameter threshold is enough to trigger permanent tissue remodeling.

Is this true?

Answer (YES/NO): NO